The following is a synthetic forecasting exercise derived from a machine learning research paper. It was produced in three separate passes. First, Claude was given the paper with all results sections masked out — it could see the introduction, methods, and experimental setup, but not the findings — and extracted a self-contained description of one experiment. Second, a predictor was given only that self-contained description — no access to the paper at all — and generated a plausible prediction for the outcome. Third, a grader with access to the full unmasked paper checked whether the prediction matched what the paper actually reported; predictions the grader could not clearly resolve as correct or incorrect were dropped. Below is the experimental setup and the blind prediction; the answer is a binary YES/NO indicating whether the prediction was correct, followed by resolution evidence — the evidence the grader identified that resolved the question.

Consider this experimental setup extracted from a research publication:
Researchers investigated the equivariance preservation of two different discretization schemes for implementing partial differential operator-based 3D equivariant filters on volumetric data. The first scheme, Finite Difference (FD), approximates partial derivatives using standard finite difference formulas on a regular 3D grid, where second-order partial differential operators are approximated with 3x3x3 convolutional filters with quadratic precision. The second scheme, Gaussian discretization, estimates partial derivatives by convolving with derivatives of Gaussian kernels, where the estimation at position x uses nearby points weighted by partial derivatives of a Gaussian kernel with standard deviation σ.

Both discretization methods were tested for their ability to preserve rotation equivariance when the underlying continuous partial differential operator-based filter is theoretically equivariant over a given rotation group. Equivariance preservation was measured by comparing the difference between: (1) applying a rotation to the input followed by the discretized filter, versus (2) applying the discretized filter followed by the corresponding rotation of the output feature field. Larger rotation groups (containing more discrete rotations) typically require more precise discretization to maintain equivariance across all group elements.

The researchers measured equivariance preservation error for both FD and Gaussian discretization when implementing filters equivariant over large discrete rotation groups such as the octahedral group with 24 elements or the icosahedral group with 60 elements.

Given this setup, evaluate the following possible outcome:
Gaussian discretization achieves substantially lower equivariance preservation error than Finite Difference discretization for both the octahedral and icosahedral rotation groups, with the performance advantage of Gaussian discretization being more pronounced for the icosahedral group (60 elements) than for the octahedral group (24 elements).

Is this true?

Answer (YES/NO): NO